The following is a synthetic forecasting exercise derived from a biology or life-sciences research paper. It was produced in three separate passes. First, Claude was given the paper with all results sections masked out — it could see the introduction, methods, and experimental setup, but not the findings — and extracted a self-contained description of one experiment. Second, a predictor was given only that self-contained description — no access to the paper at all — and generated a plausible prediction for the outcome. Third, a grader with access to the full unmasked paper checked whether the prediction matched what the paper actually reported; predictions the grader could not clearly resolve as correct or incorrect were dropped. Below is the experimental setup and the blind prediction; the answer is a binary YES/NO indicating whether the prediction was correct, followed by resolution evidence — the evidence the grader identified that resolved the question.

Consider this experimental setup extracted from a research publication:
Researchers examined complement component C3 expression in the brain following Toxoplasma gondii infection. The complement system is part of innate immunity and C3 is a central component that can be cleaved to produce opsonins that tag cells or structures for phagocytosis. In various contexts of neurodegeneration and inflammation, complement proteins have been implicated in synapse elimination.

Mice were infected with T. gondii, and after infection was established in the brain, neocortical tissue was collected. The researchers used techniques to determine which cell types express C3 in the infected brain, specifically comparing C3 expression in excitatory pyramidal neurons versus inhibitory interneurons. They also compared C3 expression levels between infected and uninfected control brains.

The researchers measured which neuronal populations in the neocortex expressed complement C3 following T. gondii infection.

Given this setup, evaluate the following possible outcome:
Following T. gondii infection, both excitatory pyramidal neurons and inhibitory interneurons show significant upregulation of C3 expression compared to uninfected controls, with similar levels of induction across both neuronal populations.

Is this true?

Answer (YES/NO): NO